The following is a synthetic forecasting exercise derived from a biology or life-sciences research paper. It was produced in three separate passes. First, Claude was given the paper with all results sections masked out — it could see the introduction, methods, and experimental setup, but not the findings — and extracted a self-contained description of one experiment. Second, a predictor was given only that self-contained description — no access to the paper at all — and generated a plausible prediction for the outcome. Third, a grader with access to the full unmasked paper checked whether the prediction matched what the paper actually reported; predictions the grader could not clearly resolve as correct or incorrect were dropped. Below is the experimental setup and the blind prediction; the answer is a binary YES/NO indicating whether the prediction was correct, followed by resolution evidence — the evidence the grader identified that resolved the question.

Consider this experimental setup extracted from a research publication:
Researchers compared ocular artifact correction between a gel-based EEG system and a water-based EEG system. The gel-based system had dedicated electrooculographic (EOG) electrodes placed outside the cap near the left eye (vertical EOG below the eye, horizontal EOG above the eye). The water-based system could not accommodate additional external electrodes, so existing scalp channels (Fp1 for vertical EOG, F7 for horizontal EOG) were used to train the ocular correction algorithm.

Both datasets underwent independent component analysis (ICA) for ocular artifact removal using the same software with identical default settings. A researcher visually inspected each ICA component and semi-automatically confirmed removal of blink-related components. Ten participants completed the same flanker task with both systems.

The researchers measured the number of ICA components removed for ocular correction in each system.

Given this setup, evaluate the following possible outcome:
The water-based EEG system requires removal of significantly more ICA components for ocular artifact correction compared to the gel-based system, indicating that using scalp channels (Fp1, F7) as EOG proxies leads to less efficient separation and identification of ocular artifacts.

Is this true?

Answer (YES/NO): NO